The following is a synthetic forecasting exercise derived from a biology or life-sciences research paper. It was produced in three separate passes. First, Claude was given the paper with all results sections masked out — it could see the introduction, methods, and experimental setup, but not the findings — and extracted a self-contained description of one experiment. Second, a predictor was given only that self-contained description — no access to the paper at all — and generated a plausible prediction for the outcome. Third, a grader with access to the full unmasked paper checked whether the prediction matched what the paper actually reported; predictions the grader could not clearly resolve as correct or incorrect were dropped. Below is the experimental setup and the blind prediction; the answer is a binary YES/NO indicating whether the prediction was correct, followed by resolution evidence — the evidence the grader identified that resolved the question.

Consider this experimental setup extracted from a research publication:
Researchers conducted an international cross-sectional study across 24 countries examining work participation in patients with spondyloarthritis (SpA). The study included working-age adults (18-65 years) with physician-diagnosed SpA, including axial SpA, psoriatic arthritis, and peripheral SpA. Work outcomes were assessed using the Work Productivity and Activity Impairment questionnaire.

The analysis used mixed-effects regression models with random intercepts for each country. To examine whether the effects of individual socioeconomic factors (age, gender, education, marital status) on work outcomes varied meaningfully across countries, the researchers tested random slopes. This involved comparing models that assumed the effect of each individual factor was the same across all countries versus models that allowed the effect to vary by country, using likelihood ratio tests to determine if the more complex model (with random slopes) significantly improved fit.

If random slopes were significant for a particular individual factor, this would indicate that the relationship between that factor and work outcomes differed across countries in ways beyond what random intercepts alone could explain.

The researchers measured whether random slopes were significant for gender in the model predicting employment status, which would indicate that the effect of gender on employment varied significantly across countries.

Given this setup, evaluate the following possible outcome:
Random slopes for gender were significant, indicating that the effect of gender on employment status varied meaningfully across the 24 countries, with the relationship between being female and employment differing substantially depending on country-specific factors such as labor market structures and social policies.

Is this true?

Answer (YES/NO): YES